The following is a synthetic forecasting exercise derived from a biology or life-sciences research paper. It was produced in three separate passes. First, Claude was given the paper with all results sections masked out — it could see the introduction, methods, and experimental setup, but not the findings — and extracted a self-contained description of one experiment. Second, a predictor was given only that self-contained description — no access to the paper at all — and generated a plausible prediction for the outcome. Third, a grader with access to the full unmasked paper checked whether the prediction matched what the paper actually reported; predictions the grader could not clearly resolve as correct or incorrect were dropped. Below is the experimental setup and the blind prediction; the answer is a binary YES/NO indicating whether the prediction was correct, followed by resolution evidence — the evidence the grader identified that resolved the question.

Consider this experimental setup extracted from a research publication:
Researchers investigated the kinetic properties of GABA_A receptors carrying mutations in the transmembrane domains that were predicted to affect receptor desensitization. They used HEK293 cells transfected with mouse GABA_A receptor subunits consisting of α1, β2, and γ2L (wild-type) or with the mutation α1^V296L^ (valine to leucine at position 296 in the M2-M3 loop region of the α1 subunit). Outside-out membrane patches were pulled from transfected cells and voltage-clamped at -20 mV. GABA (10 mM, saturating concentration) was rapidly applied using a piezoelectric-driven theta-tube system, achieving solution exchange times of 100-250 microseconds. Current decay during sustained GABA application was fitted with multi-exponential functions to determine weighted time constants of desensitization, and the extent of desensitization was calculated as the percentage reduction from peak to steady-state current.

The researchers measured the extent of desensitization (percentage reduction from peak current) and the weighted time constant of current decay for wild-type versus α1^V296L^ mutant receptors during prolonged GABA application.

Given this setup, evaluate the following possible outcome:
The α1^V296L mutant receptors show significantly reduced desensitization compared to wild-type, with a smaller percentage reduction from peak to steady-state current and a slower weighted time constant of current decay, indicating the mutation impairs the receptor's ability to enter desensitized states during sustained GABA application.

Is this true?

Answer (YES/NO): NO